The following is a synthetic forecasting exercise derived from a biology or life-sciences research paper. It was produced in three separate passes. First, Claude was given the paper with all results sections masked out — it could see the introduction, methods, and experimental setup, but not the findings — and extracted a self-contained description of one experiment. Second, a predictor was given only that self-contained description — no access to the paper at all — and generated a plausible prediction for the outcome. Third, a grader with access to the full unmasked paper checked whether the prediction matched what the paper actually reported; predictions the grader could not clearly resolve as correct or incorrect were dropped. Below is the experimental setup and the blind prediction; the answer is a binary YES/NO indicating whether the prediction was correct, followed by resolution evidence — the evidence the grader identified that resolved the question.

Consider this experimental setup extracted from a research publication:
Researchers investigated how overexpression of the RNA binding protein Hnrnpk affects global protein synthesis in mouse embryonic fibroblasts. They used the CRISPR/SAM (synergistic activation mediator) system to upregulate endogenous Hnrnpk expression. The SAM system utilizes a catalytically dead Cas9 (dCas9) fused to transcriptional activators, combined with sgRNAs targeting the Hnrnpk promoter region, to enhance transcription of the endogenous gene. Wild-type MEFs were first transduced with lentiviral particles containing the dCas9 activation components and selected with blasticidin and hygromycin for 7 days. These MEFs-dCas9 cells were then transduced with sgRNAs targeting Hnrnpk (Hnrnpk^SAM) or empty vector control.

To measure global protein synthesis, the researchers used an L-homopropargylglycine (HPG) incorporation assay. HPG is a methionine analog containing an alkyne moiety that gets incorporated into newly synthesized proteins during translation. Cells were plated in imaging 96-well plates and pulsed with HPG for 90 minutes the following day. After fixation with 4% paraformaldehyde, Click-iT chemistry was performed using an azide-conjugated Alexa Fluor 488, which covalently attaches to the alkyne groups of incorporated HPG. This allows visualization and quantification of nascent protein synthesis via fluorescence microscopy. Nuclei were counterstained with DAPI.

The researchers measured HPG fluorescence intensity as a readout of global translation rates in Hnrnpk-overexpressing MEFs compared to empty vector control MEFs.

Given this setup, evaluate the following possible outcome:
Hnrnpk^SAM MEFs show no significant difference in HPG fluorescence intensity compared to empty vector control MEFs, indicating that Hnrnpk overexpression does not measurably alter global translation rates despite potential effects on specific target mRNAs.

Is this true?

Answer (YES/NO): NO